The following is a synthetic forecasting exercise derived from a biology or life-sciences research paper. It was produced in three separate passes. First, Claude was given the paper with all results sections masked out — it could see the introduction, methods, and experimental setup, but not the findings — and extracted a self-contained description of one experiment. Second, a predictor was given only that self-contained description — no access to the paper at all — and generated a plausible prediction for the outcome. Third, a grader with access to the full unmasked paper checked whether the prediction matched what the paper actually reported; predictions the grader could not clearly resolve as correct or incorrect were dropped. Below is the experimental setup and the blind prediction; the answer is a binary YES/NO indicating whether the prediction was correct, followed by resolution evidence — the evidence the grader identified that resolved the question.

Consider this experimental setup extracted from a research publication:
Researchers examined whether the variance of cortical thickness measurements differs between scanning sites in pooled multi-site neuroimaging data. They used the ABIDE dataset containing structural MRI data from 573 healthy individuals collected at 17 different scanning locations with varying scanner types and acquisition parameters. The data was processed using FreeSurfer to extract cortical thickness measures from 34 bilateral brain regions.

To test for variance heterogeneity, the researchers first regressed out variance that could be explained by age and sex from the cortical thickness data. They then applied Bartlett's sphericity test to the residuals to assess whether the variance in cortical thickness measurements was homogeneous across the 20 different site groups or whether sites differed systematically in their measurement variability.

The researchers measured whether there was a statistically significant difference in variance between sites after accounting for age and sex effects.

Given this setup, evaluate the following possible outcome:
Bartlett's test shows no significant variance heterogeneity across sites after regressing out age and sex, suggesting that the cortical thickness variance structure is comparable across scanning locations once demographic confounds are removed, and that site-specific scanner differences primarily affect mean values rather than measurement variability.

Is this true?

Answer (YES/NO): NO